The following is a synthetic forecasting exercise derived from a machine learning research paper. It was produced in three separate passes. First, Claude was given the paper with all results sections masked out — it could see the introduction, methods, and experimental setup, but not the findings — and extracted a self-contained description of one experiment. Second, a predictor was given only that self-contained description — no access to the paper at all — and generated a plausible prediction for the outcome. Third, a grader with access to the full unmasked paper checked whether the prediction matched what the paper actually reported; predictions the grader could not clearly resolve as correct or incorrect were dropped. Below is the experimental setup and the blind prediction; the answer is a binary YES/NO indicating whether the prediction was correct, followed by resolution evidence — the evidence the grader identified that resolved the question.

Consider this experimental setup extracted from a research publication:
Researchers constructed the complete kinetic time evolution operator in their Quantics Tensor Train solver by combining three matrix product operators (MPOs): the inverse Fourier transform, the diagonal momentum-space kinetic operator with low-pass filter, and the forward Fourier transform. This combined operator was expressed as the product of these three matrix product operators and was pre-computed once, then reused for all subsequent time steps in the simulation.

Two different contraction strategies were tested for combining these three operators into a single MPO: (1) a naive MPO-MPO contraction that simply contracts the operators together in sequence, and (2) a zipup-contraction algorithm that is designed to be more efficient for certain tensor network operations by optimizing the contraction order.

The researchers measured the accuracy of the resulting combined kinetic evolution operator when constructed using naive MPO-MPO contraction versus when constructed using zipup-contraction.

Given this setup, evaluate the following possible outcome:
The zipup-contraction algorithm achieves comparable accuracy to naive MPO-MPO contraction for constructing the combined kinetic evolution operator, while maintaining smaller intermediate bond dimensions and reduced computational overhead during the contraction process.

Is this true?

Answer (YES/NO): NO